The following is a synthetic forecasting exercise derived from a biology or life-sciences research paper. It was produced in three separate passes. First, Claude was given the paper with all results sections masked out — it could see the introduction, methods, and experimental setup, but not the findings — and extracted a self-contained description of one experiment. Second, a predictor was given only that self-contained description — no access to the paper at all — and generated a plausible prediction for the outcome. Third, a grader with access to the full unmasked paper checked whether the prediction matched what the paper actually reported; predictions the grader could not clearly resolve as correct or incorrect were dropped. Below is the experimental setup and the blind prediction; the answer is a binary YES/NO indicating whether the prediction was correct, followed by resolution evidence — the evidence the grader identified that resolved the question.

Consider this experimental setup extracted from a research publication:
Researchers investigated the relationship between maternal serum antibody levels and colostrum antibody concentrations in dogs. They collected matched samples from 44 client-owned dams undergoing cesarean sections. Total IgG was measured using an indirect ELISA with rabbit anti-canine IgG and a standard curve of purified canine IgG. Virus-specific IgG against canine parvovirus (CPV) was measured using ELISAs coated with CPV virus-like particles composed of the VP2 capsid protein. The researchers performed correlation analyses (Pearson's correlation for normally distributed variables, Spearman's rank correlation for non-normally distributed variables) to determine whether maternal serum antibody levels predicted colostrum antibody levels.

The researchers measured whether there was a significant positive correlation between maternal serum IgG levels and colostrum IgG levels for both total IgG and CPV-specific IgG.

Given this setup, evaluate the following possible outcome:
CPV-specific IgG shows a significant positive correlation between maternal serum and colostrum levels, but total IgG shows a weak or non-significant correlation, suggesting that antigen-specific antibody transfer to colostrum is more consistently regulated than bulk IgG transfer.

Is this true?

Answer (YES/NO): NO